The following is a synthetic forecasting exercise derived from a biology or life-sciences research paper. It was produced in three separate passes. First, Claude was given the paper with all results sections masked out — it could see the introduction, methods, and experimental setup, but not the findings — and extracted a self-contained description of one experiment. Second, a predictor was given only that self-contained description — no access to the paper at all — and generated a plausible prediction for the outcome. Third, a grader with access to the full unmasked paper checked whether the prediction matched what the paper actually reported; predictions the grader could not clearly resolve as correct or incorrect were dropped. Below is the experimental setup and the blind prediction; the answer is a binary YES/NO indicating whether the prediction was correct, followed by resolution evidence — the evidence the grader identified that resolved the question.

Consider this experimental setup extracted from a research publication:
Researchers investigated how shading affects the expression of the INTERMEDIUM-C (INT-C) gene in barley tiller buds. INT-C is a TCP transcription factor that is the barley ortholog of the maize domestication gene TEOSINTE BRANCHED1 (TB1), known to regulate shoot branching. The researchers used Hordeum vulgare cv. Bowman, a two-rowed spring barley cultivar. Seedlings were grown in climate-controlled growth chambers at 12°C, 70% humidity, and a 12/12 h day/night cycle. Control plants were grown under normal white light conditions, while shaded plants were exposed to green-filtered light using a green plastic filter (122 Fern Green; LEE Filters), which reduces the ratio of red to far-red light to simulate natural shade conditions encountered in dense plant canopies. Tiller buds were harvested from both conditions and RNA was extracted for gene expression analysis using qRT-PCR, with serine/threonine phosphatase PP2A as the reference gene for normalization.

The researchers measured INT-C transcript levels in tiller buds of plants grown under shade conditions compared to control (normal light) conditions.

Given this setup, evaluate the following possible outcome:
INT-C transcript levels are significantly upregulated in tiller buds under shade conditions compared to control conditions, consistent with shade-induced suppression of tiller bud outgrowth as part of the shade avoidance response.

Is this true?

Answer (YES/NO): YES